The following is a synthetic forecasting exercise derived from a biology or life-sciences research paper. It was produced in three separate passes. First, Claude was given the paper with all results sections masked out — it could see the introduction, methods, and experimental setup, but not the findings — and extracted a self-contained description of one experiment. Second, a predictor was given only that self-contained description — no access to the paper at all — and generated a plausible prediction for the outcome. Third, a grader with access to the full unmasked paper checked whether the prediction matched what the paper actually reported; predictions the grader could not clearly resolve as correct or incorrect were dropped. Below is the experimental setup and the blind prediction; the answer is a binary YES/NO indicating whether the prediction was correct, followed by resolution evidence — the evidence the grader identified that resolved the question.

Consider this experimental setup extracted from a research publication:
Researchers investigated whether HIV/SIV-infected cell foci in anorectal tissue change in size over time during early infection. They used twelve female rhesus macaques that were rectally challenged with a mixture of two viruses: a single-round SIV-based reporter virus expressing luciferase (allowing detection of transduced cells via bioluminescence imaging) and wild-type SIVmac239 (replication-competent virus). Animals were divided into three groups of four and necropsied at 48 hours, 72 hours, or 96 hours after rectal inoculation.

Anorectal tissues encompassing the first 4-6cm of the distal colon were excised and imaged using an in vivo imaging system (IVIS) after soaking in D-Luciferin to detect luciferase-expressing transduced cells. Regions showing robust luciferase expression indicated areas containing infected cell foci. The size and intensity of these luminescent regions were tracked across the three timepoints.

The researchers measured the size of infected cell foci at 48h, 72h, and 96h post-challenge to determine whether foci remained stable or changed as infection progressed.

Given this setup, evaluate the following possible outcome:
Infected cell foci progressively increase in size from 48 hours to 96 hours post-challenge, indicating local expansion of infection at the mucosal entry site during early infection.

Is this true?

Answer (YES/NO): YES